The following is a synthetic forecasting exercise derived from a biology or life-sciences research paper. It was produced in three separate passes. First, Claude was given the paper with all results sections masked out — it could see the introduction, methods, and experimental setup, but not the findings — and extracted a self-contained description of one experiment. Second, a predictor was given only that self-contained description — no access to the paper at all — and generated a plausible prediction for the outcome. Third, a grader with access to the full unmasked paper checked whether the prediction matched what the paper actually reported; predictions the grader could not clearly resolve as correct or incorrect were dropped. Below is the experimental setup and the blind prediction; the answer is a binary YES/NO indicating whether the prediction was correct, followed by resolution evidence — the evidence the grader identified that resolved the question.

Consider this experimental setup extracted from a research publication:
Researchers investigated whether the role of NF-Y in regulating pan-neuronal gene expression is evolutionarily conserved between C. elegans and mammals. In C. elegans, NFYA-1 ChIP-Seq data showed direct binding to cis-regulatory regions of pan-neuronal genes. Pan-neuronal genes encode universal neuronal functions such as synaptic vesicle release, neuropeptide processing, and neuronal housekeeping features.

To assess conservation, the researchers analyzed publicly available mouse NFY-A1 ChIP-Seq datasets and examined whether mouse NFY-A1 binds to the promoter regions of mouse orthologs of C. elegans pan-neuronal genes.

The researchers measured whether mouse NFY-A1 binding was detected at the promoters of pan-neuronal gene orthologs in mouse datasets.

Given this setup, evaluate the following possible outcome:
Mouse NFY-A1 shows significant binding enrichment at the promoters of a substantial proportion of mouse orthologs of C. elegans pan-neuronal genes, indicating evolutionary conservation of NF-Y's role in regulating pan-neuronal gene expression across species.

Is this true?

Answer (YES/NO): NO